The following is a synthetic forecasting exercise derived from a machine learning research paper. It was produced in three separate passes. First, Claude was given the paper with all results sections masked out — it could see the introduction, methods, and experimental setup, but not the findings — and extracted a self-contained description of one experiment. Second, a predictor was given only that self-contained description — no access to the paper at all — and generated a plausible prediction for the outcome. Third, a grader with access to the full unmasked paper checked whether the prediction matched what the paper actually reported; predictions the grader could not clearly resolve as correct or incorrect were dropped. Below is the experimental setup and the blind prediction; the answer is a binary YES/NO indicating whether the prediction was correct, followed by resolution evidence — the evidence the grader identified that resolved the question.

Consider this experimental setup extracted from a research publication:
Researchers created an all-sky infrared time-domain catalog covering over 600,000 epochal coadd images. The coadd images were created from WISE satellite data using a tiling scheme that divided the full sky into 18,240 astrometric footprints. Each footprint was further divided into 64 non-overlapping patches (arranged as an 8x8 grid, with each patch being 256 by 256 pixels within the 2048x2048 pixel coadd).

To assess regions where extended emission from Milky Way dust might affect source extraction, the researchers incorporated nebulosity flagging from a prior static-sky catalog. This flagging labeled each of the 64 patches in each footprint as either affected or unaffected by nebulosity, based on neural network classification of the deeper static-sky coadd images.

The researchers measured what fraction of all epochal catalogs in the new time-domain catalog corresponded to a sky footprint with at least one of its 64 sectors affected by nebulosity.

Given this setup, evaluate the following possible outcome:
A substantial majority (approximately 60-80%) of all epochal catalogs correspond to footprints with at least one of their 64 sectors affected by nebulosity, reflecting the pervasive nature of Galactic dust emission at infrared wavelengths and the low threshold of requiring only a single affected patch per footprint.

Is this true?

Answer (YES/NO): NO